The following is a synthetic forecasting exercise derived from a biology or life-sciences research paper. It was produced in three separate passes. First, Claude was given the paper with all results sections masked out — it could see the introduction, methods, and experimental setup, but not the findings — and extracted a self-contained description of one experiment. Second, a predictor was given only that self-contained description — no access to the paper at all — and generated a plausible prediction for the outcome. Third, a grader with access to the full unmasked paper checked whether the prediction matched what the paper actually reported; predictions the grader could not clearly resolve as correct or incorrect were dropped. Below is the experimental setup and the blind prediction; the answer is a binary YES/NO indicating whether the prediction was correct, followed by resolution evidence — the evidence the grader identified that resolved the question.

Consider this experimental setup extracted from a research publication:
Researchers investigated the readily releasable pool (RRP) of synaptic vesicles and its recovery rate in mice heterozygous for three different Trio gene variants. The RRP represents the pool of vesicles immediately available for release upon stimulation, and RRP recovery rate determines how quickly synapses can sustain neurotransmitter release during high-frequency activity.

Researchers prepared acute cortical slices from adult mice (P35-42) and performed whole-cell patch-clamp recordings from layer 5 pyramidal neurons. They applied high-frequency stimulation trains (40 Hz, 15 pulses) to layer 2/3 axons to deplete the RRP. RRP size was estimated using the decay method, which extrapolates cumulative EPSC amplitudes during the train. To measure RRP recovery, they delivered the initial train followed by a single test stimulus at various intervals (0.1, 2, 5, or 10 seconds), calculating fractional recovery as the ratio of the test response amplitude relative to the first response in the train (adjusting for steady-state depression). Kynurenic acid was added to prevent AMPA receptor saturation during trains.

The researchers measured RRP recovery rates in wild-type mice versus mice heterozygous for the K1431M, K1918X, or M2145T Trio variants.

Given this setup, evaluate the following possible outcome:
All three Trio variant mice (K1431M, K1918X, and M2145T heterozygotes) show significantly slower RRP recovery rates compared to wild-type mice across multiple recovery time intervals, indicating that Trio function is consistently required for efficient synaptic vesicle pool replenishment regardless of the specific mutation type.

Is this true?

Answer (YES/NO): NO